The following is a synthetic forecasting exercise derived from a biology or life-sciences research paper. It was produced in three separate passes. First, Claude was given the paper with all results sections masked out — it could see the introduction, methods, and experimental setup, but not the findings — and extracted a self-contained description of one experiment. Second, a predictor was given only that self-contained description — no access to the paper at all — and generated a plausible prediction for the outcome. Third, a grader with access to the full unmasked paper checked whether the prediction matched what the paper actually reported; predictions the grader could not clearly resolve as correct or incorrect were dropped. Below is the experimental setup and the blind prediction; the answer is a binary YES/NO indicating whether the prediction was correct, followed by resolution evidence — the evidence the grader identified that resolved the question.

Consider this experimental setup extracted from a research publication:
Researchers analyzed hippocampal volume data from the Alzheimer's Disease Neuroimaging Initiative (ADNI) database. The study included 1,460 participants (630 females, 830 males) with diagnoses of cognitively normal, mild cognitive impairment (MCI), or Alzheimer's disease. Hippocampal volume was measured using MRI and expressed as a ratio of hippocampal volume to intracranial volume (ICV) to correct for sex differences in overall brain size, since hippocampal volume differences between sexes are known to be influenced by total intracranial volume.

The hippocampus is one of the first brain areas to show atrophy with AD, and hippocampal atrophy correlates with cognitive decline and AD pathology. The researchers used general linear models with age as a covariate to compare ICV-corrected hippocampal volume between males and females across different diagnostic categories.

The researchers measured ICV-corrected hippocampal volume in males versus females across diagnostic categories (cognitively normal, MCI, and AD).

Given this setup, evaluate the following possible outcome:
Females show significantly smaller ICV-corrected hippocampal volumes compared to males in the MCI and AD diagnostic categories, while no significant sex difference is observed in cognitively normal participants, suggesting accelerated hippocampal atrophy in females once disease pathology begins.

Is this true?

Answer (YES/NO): NO